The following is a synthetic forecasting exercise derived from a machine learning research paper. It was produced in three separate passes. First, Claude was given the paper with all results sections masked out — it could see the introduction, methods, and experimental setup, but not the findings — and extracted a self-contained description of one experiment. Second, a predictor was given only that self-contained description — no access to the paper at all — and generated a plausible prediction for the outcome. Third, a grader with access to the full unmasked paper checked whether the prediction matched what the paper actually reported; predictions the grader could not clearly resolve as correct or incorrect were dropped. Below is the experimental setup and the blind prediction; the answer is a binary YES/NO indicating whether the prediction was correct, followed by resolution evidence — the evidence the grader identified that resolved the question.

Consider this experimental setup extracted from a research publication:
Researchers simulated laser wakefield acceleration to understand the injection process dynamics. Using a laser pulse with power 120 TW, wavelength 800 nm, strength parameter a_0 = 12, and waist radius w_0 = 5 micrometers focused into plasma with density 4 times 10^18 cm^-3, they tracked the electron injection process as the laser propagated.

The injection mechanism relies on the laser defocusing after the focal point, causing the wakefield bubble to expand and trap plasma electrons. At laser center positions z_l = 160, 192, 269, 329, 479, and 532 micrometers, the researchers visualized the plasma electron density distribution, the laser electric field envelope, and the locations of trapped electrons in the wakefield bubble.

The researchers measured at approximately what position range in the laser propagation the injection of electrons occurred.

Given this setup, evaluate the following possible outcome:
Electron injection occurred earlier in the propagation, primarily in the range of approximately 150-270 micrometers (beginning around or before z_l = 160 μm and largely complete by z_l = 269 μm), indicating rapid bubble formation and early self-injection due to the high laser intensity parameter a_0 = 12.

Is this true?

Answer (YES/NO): NO